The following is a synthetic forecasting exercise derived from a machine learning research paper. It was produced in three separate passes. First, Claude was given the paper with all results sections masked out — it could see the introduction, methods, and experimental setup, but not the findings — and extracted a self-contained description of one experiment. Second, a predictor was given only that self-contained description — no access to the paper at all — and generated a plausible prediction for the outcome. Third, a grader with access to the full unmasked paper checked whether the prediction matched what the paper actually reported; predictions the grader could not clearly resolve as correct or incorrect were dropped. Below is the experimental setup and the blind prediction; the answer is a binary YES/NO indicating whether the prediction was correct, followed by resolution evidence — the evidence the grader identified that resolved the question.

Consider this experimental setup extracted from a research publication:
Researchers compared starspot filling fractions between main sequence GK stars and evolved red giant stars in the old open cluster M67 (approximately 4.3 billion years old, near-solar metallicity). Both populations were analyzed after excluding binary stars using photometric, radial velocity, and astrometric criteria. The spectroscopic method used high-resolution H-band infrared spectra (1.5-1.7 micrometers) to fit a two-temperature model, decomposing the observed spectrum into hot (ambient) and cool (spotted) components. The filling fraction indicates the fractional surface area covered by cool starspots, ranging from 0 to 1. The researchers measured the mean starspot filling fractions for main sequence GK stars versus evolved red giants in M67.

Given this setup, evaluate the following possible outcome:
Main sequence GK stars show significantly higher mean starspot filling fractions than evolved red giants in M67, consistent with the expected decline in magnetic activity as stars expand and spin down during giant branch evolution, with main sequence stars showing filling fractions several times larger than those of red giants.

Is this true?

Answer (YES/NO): YES